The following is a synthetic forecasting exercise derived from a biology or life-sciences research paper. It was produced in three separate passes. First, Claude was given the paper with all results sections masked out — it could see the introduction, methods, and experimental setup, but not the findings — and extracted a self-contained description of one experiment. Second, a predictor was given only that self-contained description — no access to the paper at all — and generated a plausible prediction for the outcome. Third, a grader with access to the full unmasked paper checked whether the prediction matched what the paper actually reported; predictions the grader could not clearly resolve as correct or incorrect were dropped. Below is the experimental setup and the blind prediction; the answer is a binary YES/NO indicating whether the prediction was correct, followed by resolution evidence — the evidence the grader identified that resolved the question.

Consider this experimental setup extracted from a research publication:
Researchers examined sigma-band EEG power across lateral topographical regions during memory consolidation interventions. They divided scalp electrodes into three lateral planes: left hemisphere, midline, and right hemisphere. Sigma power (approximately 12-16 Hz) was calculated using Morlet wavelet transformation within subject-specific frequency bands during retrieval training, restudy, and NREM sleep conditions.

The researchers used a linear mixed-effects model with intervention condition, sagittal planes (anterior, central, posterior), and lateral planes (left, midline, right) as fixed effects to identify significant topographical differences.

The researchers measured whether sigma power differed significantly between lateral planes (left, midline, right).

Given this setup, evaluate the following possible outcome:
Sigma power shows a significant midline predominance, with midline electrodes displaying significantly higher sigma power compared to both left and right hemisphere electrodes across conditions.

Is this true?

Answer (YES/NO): NO